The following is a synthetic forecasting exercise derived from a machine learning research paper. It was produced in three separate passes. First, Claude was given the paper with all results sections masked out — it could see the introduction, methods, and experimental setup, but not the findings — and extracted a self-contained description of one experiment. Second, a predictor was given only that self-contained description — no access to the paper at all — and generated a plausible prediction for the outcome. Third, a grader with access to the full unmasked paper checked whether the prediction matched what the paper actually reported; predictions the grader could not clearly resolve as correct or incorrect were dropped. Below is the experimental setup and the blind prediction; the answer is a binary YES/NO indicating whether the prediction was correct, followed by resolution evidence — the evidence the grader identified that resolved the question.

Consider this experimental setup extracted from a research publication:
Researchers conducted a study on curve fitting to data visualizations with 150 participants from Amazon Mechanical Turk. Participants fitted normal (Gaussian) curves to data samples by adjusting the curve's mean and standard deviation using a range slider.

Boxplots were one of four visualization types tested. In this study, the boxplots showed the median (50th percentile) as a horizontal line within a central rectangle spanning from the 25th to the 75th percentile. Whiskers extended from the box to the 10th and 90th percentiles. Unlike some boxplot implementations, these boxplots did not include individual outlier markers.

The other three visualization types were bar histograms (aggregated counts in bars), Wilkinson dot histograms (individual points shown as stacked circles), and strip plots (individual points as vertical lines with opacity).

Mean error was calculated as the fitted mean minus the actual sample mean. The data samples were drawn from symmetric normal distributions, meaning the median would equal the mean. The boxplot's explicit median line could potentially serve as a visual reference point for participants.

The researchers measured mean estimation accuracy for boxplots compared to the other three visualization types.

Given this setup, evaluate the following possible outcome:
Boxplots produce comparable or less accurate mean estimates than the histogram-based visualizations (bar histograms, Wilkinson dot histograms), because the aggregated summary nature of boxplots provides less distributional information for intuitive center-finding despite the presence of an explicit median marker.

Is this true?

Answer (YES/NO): NO